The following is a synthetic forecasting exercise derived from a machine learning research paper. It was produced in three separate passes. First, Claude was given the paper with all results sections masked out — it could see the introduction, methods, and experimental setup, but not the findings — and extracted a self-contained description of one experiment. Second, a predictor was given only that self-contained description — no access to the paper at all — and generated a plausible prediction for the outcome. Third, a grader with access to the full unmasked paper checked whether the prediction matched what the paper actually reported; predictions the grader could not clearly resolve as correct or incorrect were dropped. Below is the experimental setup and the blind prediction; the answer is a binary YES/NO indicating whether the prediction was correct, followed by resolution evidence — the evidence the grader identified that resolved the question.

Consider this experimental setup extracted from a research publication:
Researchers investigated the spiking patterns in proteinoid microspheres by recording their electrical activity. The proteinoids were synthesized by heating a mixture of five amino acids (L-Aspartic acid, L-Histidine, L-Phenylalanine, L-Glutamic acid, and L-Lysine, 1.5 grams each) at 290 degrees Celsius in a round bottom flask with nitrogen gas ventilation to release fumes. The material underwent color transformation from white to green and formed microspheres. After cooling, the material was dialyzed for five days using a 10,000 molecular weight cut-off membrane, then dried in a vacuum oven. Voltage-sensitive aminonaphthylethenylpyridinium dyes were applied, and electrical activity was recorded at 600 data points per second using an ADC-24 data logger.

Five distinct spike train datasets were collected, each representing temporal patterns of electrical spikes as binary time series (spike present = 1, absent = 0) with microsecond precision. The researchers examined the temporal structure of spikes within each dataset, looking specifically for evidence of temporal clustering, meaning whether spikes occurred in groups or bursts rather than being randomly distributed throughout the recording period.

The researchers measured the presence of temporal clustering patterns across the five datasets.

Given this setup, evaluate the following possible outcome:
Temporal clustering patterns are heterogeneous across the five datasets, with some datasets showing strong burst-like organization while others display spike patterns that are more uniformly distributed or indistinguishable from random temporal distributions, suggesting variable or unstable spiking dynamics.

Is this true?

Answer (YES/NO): YES